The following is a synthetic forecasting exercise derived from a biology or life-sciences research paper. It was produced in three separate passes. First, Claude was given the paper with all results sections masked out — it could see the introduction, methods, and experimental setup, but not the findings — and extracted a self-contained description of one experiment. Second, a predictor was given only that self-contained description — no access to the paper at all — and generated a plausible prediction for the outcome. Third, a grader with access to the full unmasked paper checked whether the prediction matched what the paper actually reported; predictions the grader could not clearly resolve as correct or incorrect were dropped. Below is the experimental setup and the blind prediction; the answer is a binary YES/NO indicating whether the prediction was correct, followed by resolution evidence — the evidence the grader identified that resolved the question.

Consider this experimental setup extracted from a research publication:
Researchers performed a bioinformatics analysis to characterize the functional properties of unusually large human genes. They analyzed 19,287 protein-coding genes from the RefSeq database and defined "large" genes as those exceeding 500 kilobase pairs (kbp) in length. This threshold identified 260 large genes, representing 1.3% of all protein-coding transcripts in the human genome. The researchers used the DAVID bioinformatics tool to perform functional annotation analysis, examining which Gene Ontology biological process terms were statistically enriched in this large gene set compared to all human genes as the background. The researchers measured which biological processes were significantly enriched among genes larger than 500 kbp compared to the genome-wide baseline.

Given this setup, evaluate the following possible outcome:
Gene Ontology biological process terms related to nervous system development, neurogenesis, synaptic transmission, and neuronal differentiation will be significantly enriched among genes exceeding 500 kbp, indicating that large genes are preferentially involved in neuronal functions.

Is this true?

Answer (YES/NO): YES